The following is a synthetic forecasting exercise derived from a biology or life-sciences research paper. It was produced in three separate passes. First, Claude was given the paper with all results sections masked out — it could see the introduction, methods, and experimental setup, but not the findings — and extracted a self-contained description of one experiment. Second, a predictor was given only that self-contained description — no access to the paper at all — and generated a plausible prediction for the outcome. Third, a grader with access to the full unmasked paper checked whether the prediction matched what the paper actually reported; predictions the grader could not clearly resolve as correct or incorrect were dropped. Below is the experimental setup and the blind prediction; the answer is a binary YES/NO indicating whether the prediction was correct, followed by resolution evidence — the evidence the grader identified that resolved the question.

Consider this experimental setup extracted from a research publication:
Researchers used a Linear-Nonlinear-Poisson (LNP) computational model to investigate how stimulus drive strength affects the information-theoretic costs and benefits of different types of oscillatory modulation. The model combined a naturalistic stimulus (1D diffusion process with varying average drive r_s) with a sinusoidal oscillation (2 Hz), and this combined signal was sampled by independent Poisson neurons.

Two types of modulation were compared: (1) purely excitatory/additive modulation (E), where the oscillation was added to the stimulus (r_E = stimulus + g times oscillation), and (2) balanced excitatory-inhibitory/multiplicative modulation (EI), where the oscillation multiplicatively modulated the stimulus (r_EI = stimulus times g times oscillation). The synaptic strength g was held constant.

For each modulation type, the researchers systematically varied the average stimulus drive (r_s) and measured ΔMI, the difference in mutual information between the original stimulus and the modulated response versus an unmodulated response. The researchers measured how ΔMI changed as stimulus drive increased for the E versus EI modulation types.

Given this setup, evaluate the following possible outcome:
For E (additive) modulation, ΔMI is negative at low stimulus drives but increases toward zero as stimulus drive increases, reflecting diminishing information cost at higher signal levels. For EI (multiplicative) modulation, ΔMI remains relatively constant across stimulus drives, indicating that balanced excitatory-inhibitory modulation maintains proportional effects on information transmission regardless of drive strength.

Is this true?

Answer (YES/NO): NO